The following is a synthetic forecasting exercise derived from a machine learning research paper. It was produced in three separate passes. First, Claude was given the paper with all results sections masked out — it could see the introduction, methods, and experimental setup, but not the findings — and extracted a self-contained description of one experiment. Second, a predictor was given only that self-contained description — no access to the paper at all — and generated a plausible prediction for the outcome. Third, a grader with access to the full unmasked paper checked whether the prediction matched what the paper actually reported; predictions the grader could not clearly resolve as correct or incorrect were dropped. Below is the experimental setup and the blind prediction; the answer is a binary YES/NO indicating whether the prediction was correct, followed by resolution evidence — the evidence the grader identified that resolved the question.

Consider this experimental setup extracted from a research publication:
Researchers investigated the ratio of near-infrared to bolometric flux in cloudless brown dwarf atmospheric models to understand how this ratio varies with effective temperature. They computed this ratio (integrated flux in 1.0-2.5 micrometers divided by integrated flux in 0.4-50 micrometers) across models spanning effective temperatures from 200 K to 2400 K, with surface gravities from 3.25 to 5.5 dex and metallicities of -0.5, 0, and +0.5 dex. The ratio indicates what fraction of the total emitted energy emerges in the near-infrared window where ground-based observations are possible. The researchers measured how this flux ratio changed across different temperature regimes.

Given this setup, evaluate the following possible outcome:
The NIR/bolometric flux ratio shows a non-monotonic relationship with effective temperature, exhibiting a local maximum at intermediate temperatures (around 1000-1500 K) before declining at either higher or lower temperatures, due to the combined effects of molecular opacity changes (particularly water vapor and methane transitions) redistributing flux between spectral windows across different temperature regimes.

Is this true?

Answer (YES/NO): NO